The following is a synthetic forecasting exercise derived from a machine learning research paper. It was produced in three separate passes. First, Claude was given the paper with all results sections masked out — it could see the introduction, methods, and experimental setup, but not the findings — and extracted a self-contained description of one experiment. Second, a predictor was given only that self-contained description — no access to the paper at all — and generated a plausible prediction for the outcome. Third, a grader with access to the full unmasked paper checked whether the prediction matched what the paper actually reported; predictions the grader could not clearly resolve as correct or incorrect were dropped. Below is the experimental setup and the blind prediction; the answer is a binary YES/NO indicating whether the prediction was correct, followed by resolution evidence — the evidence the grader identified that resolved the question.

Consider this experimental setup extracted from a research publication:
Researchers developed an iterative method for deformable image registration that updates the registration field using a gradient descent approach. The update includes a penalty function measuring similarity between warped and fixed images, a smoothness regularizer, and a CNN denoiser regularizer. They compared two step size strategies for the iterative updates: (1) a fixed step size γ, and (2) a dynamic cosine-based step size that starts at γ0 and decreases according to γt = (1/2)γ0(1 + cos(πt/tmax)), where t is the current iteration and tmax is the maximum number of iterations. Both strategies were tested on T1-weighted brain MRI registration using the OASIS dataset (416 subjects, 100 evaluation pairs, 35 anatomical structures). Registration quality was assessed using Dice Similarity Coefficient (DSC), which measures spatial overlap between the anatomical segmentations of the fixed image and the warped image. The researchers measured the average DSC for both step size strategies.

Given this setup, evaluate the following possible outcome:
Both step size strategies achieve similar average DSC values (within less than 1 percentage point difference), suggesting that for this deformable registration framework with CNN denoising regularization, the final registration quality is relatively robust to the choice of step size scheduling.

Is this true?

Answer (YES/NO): NO